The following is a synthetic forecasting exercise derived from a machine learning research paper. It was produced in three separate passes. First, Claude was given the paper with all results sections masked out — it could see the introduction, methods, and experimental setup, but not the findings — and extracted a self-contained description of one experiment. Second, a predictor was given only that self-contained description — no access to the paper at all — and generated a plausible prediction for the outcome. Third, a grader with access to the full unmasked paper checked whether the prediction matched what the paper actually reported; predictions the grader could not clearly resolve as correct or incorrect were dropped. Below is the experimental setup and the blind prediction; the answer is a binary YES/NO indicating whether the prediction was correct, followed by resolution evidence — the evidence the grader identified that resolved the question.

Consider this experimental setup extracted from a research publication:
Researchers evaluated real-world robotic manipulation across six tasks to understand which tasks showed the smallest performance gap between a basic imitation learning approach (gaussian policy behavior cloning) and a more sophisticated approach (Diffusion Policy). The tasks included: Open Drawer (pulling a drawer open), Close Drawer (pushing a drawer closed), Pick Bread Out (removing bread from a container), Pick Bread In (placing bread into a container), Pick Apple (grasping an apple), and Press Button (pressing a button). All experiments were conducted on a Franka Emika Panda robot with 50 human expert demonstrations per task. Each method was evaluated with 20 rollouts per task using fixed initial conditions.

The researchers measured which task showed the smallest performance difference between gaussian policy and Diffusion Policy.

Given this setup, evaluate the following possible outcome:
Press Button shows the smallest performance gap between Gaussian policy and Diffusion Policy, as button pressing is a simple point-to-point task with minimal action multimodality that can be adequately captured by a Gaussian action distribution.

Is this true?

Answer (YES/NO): YES